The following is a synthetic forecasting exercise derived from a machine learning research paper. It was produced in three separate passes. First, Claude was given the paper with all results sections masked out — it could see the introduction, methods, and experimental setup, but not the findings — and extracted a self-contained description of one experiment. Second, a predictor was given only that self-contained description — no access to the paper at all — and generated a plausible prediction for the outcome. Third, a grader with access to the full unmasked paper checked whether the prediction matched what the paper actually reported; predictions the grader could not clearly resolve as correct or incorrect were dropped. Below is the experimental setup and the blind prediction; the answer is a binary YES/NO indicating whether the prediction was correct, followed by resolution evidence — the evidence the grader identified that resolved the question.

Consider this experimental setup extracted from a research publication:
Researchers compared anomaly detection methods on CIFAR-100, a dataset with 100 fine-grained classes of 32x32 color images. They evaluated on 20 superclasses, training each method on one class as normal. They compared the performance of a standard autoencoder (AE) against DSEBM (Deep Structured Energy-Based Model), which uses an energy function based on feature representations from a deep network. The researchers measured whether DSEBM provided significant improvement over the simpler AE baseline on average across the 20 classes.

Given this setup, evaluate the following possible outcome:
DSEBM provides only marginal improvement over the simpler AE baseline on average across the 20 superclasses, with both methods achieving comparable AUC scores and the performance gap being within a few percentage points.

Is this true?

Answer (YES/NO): NO